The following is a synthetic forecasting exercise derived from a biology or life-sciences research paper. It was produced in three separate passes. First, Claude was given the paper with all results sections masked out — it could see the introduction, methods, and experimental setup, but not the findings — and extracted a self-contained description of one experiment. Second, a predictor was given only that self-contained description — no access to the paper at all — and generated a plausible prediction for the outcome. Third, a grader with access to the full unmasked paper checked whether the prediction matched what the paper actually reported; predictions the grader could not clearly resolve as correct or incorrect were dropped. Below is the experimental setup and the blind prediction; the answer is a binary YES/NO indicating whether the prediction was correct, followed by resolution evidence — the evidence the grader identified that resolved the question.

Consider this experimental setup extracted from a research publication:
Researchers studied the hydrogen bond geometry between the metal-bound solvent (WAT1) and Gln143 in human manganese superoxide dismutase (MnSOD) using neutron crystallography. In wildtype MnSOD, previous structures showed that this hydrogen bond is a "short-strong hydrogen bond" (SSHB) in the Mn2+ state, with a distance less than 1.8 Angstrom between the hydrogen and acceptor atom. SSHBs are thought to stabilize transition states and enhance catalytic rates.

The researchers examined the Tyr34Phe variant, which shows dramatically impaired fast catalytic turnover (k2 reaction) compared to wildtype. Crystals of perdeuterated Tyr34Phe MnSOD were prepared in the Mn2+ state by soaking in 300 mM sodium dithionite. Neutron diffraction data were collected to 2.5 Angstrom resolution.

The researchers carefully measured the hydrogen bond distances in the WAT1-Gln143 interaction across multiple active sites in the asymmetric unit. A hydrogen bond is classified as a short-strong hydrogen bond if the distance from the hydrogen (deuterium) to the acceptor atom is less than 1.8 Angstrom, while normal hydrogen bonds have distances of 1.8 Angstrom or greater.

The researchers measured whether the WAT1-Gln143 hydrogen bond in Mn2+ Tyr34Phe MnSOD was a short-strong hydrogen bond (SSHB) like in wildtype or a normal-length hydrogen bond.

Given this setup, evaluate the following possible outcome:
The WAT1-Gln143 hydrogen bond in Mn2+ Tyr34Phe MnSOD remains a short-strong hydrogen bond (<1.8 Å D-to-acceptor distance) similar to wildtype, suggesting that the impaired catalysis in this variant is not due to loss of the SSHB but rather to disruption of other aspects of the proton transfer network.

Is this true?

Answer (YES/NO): NO